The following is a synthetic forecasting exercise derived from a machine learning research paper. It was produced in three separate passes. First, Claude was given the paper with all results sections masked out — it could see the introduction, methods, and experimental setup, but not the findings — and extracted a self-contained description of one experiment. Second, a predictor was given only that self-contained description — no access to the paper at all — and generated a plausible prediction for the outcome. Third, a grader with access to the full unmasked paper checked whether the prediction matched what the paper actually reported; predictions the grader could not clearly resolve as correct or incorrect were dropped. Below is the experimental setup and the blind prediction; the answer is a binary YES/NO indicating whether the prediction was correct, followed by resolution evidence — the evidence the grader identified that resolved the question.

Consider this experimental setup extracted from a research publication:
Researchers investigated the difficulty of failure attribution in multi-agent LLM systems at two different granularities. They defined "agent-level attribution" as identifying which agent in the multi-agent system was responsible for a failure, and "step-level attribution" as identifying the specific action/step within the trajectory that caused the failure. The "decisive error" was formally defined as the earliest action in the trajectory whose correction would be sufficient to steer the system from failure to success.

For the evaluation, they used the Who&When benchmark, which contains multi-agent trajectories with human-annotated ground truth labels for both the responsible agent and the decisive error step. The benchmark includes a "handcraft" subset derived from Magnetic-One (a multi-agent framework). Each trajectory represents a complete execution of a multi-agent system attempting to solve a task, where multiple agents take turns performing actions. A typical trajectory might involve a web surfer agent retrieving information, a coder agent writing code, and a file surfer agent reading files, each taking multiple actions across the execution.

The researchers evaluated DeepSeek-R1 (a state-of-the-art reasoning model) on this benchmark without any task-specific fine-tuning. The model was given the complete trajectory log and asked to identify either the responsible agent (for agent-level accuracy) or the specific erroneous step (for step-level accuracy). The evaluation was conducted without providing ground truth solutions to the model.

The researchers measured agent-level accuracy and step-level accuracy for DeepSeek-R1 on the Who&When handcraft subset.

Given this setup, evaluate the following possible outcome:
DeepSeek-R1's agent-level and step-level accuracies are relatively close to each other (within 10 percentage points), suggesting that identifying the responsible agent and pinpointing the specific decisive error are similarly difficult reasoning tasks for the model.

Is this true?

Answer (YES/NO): NO